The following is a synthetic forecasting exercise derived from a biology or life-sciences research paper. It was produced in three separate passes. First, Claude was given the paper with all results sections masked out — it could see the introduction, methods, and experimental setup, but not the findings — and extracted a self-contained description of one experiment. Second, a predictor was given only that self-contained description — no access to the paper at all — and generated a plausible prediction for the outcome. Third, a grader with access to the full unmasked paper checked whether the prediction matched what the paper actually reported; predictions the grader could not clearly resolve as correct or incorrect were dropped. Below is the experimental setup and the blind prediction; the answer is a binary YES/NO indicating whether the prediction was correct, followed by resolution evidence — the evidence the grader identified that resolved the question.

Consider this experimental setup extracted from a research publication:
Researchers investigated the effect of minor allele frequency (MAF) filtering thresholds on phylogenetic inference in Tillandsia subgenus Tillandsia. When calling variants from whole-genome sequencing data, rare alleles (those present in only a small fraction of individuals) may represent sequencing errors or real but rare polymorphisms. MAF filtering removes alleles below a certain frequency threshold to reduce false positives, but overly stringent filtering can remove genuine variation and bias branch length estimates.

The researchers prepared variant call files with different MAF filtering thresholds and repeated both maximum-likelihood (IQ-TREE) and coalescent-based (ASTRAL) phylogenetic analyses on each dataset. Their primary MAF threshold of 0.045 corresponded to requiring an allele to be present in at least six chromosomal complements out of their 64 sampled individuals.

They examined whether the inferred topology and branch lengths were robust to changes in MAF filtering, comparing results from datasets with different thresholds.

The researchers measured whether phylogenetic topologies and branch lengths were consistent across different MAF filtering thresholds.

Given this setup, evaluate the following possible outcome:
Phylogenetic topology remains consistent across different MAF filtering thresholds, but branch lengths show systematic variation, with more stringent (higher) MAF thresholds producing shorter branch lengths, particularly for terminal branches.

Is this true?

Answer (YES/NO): NO